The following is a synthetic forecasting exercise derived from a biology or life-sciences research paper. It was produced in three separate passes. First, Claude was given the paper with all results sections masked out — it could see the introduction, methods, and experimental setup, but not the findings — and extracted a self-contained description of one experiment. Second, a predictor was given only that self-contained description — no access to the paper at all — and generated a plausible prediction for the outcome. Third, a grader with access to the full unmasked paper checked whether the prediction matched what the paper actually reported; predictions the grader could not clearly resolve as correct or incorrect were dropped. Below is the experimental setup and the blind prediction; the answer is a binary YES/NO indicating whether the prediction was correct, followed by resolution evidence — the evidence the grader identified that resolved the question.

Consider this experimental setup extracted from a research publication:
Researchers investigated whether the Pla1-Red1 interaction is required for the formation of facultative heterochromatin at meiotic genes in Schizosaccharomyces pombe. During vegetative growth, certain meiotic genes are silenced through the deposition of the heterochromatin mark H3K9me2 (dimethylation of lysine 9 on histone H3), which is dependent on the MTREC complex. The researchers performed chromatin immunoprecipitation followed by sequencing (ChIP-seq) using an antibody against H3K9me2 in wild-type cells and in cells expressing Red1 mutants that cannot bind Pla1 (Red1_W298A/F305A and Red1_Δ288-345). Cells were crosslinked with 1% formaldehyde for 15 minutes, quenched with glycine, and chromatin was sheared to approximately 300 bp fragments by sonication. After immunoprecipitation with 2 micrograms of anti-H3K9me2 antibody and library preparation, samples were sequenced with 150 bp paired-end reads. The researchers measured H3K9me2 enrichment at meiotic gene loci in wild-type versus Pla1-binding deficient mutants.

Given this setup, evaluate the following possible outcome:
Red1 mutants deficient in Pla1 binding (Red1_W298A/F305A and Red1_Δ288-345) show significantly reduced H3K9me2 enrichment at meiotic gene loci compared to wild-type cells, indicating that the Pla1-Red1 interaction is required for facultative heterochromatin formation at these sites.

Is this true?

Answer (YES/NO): YES